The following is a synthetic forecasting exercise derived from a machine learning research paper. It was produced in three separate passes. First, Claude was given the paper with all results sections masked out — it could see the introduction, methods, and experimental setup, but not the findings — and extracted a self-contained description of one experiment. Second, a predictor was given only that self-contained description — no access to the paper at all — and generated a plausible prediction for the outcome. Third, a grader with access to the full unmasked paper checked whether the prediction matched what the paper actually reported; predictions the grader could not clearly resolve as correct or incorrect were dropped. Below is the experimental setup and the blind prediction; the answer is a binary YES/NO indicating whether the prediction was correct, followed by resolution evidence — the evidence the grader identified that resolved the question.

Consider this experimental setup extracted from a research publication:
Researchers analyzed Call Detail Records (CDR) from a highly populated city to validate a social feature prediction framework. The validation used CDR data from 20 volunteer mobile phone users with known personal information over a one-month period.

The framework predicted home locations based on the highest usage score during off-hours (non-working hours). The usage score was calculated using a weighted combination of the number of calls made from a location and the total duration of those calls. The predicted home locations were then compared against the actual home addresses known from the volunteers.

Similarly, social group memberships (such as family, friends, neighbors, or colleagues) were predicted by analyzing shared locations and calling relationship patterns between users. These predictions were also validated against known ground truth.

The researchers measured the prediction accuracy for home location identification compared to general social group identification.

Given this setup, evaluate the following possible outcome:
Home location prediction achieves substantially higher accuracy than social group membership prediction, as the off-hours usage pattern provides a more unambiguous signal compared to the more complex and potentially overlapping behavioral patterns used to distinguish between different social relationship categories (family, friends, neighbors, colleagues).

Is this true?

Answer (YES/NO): NO